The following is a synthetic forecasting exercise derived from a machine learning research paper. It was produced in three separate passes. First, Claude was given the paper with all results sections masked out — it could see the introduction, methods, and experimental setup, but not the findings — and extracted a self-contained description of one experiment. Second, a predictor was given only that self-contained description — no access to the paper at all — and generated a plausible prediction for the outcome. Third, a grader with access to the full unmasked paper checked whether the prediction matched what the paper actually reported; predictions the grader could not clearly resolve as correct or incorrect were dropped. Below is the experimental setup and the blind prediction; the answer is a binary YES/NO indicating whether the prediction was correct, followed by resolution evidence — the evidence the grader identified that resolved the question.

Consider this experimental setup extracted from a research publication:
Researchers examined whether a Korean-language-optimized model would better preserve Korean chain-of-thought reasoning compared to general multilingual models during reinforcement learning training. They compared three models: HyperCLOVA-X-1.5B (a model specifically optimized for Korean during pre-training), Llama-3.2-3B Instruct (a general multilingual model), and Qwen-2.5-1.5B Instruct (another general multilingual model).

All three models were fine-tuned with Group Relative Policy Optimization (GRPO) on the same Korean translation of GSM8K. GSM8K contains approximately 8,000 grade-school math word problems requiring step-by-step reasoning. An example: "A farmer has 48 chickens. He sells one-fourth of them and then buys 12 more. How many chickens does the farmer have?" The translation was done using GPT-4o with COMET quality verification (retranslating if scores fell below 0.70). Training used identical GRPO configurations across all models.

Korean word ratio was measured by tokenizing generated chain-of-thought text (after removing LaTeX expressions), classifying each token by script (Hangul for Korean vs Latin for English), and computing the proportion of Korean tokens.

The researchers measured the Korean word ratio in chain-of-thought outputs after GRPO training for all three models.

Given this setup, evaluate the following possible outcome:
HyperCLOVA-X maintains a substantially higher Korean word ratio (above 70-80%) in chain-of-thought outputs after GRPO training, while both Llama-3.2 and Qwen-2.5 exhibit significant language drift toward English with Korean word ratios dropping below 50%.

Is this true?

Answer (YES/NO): NO